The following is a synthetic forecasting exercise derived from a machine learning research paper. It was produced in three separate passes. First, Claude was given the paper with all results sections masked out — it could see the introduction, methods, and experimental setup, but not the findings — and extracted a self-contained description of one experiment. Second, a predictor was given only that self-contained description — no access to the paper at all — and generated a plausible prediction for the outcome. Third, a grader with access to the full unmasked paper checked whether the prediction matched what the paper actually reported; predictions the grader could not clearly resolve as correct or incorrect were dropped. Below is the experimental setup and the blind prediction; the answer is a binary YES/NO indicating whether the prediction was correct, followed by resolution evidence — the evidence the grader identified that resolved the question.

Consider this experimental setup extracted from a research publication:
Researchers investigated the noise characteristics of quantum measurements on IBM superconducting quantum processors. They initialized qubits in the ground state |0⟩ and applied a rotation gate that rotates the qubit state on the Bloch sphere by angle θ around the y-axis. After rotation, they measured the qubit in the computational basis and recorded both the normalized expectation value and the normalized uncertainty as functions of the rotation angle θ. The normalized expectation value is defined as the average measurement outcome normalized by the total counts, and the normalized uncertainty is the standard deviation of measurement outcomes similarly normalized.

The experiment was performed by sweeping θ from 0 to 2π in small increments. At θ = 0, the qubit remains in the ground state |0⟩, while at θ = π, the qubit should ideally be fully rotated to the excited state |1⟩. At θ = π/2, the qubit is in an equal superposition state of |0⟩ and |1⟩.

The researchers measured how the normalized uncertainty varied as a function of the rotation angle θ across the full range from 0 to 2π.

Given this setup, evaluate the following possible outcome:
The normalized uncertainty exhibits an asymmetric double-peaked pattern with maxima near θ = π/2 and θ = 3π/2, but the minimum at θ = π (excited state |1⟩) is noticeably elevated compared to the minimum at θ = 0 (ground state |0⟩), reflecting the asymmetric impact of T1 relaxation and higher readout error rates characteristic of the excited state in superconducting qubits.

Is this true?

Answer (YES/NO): NO